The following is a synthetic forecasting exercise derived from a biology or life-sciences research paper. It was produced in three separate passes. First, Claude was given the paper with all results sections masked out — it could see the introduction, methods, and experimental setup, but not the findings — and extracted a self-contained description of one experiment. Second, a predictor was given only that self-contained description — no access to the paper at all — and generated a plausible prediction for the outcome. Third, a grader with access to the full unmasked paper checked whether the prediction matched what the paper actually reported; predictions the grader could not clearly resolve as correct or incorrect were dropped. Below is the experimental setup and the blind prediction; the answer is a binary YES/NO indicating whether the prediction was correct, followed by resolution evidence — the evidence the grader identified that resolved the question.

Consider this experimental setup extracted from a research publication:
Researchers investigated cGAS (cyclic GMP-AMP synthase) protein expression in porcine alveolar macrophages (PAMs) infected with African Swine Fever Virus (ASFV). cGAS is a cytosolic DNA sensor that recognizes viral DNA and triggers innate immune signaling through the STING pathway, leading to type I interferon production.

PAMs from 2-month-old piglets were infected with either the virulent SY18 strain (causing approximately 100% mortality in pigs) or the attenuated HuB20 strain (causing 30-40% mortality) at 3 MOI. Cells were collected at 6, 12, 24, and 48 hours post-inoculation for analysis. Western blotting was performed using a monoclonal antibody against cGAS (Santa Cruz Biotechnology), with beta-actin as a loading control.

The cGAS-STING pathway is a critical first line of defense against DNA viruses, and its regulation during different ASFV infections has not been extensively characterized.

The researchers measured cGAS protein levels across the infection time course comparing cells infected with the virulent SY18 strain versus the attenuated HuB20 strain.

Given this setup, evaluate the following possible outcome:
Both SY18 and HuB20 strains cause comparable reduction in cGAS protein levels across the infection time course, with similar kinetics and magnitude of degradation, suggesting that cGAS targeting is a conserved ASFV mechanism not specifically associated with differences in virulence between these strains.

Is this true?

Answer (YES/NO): NO